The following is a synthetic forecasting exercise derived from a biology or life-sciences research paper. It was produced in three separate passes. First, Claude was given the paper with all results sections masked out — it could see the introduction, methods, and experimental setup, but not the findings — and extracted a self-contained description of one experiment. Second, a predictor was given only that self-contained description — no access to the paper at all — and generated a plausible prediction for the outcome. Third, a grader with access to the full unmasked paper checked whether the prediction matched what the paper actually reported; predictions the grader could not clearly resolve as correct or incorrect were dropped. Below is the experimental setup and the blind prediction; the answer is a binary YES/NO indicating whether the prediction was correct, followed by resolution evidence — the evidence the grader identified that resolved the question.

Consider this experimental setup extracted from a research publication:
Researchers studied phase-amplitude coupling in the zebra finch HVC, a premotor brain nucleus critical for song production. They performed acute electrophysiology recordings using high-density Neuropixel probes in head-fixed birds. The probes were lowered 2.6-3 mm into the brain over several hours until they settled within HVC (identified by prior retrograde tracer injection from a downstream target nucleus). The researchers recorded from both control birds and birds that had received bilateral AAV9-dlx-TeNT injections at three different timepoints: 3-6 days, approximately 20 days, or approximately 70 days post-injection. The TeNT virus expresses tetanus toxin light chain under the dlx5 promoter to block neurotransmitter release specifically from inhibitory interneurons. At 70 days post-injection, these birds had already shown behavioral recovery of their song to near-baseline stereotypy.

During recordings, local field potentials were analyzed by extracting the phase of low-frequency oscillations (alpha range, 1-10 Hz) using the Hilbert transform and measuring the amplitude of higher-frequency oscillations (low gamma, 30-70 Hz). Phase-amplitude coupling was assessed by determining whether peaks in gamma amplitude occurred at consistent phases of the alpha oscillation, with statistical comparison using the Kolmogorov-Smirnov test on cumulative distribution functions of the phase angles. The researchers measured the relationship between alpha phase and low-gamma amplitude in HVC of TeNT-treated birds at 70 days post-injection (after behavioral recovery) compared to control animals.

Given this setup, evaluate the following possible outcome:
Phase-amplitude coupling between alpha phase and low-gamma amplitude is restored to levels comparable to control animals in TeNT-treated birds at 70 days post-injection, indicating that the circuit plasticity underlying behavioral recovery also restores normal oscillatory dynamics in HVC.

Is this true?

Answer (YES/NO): NO